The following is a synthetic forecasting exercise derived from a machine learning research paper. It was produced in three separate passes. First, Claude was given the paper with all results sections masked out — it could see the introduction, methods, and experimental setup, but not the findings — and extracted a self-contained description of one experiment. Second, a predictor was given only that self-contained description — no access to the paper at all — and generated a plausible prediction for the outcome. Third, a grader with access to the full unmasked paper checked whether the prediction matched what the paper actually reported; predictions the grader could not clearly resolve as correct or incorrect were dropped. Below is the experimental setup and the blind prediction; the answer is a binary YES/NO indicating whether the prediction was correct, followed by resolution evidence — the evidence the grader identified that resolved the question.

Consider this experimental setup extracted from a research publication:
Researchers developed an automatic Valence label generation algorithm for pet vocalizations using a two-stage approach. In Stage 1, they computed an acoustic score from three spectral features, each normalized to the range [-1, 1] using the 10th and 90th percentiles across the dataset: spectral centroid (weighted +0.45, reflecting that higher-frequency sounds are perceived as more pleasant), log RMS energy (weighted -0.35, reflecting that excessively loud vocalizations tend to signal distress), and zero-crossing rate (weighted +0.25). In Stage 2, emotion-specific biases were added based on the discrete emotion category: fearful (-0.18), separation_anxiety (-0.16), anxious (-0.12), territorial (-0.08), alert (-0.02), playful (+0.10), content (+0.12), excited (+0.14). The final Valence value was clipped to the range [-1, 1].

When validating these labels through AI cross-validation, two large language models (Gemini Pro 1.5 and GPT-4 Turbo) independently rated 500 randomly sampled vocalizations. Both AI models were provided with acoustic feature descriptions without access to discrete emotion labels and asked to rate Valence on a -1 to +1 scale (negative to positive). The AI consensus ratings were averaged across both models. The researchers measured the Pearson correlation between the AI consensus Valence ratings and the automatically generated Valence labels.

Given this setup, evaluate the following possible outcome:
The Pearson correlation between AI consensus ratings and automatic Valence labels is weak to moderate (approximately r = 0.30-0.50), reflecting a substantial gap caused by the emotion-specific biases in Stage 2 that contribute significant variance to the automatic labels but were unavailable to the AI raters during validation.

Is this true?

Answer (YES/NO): NO